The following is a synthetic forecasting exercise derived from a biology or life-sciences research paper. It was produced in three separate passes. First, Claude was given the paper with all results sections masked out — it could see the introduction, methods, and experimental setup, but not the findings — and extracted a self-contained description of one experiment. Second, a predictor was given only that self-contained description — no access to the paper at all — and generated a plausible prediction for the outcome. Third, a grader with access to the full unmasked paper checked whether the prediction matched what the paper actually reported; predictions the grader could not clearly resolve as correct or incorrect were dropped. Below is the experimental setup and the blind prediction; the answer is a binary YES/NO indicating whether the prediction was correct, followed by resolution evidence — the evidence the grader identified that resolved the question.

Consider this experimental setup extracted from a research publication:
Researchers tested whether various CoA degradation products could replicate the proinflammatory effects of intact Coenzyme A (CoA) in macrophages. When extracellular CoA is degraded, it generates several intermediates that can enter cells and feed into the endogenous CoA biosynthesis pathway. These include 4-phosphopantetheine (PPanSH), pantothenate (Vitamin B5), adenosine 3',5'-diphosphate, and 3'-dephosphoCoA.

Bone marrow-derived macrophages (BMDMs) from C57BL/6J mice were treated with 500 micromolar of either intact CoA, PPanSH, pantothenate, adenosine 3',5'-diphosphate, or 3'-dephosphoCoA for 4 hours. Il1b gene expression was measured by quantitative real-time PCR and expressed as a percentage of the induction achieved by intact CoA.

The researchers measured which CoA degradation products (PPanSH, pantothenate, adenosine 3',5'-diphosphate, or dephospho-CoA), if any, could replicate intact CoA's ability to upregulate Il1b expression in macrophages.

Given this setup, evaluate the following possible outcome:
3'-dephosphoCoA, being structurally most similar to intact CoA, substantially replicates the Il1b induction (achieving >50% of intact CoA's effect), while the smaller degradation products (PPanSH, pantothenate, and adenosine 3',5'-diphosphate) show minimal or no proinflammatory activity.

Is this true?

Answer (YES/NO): NO